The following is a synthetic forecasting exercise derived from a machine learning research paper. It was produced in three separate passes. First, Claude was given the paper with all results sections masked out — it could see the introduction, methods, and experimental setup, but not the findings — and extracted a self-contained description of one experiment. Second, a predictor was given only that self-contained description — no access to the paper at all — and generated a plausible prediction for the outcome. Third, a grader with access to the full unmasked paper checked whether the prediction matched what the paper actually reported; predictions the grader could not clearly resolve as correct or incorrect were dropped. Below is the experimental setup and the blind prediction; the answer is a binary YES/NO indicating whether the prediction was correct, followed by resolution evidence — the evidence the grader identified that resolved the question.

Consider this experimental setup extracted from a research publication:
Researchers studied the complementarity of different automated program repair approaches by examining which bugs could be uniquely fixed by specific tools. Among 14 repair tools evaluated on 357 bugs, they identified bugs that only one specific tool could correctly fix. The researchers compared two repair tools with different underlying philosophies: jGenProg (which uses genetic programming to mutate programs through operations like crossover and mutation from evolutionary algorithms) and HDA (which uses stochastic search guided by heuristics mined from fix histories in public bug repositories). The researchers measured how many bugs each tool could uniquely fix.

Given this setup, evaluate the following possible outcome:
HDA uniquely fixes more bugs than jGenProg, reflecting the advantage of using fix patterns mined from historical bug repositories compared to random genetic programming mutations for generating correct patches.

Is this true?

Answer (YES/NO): YES